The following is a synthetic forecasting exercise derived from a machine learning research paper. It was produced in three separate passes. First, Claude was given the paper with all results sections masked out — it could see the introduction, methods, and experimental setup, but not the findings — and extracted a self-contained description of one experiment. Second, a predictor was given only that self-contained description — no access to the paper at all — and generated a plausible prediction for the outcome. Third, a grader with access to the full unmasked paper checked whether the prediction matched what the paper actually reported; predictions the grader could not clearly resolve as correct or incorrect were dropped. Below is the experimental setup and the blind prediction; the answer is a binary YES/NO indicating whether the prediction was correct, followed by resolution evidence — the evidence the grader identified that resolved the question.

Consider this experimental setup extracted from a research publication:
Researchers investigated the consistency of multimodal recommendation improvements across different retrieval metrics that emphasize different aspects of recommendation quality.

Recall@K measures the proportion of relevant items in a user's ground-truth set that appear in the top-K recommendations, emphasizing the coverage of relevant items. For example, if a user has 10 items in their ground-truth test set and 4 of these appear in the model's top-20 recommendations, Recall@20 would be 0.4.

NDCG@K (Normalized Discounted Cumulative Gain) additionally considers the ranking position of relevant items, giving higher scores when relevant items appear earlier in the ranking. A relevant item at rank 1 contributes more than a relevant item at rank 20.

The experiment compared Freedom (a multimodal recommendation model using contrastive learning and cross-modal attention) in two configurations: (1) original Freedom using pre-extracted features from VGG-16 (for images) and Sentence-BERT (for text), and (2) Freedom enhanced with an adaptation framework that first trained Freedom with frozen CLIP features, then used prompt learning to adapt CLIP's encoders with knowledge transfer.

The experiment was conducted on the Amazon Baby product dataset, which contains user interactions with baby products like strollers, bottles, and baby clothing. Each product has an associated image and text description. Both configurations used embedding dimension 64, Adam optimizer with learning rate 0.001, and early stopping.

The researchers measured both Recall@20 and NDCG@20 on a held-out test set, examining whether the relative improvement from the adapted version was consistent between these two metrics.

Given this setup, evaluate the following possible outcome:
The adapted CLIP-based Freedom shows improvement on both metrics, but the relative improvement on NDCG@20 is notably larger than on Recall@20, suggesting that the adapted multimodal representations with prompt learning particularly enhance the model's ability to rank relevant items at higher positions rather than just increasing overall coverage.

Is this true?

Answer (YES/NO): NO